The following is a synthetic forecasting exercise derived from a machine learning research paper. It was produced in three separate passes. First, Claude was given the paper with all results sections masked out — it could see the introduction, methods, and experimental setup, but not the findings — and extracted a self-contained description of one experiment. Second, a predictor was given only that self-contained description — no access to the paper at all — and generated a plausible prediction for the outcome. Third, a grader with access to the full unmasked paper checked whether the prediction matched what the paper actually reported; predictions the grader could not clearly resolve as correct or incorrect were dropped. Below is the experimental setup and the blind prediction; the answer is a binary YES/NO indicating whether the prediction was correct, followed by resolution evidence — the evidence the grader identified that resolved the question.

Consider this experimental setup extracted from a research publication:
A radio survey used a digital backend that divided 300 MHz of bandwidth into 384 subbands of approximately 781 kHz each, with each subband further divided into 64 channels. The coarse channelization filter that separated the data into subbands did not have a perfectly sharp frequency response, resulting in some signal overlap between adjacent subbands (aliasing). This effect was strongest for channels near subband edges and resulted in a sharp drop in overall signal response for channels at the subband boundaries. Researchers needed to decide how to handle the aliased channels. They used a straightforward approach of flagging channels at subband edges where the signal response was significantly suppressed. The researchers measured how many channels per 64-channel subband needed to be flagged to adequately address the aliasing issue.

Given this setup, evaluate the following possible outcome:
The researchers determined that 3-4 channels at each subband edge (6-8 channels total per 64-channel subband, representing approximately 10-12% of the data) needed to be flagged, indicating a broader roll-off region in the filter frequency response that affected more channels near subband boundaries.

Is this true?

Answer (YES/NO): NO